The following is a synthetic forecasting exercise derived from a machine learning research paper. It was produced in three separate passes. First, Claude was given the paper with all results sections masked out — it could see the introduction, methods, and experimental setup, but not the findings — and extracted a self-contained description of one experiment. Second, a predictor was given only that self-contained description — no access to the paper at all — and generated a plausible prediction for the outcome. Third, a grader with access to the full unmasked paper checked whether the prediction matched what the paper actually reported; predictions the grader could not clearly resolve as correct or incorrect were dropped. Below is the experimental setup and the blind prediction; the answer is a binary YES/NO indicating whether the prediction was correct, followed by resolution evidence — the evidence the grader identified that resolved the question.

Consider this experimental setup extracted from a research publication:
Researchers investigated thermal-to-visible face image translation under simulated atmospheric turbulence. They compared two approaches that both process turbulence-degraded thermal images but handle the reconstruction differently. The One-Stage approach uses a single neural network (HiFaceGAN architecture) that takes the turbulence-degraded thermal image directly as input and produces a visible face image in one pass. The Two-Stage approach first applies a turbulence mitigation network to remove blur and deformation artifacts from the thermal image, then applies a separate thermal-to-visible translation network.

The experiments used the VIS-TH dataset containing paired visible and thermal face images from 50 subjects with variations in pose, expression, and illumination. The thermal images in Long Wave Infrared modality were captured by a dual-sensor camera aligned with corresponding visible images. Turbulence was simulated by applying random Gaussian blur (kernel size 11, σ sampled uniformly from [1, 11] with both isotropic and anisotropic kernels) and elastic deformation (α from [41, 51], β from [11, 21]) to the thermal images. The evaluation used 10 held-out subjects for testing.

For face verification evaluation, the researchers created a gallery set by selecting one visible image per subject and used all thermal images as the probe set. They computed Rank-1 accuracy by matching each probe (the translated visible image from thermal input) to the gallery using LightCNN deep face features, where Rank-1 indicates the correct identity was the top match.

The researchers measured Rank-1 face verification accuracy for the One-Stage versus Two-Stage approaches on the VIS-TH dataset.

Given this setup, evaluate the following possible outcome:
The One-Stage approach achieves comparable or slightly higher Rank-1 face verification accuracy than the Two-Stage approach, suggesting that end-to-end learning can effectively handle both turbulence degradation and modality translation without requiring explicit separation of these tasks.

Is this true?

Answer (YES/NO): NO